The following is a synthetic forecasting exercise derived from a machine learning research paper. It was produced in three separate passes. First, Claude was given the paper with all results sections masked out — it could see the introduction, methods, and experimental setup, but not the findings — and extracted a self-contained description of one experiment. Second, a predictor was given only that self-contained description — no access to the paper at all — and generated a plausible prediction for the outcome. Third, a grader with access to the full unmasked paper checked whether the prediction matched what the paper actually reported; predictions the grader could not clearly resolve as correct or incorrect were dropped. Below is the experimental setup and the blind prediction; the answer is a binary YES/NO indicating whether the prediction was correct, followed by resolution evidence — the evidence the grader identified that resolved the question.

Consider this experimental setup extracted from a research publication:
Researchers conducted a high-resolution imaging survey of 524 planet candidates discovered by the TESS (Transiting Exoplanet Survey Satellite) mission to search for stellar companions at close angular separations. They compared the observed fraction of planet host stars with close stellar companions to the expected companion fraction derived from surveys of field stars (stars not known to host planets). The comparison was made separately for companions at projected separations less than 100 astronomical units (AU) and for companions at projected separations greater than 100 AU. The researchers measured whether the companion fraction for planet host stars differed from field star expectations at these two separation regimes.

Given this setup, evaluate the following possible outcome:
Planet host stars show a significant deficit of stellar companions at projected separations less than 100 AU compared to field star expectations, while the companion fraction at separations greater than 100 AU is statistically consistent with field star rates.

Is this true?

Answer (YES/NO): NO